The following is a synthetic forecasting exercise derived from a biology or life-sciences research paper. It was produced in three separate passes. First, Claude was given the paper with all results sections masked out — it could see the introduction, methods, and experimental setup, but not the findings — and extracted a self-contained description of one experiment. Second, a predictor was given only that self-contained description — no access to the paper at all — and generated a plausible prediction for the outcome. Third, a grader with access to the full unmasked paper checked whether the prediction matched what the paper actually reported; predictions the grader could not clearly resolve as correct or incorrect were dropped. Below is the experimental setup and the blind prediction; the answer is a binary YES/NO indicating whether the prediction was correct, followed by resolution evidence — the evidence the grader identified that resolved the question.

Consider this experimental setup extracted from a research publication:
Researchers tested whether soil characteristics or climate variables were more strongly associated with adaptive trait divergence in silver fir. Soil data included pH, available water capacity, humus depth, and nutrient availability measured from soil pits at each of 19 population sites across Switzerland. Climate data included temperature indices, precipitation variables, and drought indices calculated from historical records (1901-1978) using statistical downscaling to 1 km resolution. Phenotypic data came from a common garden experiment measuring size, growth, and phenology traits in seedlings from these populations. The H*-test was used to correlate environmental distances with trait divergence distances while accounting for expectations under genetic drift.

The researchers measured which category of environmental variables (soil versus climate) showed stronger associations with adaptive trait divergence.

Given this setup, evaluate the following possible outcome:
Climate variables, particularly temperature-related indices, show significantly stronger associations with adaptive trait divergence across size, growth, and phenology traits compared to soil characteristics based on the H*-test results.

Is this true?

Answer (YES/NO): YES